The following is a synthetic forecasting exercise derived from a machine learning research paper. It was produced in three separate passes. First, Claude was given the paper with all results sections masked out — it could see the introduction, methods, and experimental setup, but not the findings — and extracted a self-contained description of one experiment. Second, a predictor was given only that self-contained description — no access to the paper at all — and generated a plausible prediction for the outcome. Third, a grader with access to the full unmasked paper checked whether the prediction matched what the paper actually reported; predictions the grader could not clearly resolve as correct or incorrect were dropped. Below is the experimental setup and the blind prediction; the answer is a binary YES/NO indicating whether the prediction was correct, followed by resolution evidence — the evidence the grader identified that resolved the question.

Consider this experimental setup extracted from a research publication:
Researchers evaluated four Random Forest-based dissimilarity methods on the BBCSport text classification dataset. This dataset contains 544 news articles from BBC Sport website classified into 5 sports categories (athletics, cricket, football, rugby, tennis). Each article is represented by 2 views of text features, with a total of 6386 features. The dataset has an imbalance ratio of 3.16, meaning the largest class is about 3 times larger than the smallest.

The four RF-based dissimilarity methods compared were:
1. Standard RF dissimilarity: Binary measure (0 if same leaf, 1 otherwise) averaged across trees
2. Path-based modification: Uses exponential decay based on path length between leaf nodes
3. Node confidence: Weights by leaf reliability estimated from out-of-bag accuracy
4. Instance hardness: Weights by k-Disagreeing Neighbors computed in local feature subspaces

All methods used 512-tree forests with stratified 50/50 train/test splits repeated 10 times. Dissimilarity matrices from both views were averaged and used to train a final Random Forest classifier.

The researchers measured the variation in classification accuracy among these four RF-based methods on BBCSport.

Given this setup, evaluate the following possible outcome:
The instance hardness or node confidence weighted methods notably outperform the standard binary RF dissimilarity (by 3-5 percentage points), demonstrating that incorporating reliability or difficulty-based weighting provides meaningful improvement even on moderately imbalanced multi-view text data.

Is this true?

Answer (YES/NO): NO